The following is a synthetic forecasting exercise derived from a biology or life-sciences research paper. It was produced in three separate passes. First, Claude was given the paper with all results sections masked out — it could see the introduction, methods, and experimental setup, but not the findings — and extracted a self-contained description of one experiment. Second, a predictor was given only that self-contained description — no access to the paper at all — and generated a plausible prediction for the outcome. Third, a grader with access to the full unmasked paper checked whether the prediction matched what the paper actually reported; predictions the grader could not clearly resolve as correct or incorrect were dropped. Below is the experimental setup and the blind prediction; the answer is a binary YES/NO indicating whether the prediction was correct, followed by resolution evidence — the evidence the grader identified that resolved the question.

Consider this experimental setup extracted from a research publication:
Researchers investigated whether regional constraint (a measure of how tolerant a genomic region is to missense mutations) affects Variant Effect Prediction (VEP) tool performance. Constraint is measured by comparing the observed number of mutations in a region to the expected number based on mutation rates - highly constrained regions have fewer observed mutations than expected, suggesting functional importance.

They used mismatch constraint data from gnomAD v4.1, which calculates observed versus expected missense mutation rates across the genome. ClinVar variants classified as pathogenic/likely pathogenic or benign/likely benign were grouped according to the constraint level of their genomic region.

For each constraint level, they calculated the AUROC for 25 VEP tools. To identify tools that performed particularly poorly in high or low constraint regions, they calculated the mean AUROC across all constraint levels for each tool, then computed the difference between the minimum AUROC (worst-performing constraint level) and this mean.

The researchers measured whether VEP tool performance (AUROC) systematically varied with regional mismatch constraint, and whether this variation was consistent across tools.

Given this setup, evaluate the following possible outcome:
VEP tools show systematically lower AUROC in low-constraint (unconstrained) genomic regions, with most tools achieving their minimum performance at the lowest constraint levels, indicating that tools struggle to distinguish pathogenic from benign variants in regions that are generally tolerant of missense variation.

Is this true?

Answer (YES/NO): NO